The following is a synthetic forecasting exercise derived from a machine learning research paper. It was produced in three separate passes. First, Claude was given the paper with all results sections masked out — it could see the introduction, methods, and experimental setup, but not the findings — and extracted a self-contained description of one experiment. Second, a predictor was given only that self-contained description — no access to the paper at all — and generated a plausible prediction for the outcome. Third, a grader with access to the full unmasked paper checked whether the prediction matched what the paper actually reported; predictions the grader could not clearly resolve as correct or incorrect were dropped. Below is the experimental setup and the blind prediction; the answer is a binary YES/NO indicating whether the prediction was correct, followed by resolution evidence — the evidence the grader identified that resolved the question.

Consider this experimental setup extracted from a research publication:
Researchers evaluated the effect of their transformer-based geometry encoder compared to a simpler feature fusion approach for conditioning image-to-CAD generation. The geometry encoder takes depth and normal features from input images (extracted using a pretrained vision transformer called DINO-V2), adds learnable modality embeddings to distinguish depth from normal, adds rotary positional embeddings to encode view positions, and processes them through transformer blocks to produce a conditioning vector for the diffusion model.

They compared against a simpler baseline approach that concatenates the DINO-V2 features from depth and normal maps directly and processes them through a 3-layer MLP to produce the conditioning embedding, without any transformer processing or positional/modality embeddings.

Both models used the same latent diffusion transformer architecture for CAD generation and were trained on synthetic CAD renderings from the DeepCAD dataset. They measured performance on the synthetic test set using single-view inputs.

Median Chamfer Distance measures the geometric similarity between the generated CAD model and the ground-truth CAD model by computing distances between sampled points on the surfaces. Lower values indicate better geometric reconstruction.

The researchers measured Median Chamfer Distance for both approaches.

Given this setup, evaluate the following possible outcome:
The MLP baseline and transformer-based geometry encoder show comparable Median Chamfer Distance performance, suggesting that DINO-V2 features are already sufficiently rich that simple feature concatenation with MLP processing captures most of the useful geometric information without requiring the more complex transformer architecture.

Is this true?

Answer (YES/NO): NO